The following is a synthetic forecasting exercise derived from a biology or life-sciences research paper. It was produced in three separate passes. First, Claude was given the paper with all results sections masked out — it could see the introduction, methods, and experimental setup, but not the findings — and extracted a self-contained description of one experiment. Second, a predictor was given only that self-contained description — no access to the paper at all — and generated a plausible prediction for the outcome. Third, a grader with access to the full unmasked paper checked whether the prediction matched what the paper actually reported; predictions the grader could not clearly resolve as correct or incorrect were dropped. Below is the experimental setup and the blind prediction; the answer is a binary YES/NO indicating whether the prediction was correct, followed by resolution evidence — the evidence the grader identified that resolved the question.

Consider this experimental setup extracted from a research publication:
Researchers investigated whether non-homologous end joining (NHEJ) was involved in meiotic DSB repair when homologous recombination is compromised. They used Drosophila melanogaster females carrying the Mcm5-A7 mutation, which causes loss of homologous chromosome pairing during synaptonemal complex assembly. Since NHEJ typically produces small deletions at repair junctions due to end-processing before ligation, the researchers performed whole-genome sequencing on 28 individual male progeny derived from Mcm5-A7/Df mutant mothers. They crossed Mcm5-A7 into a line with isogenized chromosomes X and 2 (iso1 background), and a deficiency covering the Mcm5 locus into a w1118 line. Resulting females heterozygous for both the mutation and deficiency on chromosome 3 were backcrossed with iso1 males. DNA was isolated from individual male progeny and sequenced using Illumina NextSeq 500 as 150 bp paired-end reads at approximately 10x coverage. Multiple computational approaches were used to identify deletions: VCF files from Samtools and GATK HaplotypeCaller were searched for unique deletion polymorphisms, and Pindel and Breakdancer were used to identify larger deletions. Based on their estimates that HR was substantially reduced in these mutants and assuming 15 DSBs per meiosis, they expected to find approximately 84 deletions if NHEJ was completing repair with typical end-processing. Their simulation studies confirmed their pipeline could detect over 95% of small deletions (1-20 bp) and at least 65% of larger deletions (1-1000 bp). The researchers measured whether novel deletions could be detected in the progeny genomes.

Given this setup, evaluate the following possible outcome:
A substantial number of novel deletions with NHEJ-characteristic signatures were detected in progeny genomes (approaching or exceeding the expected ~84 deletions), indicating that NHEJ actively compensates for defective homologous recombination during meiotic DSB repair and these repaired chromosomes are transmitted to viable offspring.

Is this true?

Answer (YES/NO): NO